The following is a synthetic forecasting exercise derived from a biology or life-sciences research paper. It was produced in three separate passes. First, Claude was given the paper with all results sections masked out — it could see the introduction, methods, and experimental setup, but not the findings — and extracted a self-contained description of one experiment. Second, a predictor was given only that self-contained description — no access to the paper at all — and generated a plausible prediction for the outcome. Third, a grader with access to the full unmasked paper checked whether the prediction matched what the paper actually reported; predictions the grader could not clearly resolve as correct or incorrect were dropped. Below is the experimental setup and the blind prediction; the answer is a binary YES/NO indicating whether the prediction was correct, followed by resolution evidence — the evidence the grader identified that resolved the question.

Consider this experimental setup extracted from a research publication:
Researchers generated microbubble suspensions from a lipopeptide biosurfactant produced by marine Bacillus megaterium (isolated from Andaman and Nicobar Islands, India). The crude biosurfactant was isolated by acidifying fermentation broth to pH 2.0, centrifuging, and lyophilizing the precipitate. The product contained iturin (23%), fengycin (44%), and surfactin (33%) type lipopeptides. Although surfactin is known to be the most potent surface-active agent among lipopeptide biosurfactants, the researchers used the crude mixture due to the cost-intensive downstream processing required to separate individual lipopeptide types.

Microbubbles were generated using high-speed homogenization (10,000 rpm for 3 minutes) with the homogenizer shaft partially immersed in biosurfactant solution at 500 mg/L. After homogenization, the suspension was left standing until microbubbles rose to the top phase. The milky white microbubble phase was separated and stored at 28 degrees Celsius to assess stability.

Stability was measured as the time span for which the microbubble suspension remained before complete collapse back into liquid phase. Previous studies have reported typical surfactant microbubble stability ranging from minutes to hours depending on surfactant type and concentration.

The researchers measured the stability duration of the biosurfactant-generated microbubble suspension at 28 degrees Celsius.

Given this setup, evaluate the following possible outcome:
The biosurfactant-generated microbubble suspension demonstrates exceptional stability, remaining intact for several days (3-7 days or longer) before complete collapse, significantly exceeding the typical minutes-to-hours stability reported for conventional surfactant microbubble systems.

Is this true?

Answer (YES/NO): NO